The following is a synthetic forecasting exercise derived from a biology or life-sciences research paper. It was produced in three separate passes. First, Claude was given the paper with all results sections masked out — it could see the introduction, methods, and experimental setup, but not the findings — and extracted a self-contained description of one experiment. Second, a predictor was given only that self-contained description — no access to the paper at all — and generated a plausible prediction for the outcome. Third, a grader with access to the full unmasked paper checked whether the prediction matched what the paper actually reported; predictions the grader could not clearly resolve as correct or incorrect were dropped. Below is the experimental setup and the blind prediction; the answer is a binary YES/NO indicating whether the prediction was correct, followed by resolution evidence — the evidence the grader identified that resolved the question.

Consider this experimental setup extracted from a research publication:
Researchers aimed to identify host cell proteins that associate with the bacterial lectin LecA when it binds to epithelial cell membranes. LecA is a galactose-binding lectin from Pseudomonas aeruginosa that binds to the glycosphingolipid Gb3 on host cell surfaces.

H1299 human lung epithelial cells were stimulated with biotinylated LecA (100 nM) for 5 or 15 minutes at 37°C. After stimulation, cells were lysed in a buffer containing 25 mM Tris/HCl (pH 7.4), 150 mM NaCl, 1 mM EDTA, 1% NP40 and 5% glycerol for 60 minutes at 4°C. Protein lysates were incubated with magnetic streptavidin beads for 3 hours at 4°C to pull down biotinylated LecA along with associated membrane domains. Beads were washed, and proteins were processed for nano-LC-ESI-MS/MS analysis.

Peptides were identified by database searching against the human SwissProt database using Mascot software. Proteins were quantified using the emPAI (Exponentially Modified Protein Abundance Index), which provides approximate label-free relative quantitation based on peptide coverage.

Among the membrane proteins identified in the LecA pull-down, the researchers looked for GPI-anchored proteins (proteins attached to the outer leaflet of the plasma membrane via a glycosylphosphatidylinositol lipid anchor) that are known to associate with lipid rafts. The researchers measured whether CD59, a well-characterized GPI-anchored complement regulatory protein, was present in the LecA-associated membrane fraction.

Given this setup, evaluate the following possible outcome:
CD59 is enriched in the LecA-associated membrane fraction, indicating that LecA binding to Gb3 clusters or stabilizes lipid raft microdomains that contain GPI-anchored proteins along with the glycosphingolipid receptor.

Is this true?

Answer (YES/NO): YES